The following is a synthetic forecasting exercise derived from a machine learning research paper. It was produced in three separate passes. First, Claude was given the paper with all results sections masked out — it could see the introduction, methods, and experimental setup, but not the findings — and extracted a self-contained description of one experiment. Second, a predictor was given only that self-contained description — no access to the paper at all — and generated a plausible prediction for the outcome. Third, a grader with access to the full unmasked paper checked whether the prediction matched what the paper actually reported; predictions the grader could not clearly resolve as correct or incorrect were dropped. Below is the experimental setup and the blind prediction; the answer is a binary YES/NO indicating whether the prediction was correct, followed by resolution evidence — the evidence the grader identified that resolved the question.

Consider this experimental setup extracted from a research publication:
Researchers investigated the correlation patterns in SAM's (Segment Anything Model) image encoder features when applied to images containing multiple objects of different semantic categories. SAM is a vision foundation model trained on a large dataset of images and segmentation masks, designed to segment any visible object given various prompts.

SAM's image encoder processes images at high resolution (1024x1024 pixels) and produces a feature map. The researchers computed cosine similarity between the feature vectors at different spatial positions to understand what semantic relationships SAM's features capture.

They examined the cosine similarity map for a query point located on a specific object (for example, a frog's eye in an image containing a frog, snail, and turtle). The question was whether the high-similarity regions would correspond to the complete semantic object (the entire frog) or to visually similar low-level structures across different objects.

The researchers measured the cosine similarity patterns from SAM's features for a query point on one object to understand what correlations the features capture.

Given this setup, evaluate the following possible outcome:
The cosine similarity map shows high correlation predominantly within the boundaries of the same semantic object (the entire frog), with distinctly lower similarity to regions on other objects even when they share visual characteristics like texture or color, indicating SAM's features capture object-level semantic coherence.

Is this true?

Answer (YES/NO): NO